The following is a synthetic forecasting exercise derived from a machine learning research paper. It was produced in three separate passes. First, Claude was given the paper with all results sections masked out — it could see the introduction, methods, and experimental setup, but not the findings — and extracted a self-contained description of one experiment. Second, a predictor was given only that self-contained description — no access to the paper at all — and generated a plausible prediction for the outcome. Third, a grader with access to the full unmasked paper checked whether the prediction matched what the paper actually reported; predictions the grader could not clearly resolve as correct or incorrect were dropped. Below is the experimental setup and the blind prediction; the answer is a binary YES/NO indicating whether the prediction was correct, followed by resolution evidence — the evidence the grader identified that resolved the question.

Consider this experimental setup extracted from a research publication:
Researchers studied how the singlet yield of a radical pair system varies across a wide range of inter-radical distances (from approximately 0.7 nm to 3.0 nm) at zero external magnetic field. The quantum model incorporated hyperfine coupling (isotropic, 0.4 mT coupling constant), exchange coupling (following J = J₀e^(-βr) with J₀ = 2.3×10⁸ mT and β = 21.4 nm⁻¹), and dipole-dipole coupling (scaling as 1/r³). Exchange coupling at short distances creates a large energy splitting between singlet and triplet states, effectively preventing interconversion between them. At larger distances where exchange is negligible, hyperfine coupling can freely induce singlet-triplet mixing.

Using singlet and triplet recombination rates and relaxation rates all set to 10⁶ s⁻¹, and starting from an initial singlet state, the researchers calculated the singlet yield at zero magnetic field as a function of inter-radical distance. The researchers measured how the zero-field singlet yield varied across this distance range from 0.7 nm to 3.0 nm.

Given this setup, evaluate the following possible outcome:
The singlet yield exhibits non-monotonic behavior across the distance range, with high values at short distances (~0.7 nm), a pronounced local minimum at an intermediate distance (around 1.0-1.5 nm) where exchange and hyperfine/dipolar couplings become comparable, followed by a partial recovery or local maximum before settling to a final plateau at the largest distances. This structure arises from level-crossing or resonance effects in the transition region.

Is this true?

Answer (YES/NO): NO